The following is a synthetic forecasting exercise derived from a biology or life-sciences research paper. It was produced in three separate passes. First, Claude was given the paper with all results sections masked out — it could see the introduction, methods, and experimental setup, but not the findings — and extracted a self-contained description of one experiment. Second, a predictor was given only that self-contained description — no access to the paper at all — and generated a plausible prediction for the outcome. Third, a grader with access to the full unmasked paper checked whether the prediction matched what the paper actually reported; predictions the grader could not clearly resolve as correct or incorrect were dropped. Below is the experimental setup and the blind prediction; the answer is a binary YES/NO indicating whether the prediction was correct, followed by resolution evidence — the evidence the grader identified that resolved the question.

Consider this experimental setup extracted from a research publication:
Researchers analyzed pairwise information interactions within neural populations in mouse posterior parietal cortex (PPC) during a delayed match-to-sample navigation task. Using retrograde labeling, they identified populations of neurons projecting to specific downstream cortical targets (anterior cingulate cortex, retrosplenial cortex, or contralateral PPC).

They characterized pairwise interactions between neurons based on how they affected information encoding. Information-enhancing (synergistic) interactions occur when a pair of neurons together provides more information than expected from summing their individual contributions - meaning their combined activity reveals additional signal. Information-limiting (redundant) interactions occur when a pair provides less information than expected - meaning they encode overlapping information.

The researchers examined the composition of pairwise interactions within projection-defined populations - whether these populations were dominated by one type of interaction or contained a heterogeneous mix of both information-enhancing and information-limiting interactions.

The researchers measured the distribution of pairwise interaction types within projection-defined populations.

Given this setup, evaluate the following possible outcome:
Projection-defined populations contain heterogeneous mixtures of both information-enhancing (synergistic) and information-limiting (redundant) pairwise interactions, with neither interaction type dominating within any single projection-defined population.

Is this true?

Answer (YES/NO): YES